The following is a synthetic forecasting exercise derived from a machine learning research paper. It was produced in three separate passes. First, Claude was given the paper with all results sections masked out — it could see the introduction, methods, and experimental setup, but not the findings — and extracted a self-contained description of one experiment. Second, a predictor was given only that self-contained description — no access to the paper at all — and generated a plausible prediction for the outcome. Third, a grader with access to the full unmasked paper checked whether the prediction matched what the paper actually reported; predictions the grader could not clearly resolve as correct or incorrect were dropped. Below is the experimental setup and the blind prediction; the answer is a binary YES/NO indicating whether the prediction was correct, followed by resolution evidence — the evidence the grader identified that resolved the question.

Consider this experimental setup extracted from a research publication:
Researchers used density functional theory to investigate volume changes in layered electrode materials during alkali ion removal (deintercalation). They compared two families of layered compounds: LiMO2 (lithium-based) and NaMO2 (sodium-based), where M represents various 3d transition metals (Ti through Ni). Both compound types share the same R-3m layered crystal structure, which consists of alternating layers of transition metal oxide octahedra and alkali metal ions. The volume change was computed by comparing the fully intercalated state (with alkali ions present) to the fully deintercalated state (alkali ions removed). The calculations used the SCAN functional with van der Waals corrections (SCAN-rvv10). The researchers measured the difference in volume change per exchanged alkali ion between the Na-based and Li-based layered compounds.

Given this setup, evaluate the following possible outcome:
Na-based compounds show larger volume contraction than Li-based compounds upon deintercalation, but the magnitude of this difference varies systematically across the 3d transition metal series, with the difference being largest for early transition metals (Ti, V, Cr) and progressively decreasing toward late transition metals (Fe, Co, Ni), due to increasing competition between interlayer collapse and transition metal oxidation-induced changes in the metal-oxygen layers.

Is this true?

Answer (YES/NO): NO